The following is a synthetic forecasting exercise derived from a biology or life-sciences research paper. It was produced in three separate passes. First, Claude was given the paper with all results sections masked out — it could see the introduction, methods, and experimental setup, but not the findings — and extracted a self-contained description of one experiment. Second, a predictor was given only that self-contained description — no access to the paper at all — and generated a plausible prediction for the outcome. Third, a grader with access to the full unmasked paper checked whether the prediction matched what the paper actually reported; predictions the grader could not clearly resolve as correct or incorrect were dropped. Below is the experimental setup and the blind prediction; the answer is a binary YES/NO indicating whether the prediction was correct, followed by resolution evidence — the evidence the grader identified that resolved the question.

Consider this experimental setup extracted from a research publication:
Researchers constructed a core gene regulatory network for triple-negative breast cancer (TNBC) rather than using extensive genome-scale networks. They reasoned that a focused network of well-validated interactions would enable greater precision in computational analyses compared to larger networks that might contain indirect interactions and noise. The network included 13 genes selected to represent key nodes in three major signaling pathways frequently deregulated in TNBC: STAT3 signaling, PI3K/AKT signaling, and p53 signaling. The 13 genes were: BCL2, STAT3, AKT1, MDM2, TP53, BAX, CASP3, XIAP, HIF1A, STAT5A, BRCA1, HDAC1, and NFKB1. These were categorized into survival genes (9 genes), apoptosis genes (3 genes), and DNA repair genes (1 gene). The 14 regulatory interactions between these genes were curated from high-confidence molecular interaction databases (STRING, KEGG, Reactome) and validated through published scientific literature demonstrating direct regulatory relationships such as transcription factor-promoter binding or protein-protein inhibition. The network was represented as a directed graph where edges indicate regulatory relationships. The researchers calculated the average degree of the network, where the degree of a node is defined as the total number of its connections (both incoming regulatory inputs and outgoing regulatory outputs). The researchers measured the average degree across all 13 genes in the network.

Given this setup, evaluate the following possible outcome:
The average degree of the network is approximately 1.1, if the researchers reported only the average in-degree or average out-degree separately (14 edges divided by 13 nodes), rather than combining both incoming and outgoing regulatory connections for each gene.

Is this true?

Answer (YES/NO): NO